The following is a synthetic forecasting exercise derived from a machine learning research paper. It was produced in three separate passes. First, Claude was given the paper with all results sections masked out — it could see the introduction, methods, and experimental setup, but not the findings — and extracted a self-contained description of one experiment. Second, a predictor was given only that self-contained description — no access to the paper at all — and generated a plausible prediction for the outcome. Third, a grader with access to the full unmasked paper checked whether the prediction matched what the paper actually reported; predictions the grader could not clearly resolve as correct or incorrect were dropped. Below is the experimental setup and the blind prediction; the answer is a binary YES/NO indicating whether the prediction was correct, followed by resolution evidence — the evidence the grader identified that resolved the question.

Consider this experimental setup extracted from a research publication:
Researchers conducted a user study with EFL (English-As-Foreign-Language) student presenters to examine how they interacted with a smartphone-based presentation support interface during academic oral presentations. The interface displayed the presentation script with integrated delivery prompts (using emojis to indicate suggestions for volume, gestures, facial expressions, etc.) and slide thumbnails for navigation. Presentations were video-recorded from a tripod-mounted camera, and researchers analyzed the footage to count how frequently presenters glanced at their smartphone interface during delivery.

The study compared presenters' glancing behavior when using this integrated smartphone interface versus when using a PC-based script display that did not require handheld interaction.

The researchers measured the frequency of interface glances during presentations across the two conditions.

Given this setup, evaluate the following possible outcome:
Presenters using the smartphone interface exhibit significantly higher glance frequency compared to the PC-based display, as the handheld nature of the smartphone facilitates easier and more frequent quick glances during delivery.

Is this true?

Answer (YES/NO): NO